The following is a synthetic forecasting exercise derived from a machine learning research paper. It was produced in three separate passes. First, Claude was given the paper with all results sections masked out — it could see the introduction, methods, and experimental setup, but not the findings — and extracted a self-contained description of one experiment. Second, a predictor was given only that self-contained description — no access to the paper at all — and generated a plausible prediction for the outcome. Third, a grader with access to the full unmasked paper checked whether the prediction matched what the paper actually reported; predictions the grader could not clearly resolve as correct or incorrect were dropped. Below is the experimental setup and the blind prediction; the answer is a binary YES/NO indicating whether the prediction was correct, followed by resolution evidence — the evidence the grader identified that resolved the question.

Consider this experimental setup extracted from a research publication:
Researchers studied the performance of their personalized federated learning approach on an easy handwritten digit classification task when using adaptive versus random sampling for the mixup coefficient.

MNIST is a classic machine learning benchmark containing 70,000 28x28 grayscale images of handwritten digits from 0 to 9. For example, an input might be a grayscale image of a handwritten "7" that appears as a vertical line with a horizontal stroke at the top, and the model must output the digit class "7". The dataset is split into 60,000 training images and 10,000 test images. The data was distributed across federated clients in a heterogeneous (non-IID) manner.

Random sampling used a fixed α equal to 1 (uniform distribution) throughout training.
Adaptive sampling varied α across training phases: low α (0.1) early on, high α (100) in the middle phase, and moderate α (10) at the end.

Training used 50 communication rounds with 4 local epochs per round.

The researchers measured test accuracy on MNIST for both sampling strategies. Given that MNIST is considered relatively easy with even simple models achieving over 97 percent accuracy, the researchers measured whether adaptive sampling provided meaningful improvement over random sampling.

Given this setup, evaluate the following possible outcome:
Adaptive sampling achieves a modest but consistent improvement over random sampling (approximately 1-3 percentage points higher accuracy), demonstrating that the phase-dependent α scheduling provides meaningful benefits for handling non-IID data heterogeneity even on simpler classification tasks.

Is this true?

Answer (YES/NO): NO